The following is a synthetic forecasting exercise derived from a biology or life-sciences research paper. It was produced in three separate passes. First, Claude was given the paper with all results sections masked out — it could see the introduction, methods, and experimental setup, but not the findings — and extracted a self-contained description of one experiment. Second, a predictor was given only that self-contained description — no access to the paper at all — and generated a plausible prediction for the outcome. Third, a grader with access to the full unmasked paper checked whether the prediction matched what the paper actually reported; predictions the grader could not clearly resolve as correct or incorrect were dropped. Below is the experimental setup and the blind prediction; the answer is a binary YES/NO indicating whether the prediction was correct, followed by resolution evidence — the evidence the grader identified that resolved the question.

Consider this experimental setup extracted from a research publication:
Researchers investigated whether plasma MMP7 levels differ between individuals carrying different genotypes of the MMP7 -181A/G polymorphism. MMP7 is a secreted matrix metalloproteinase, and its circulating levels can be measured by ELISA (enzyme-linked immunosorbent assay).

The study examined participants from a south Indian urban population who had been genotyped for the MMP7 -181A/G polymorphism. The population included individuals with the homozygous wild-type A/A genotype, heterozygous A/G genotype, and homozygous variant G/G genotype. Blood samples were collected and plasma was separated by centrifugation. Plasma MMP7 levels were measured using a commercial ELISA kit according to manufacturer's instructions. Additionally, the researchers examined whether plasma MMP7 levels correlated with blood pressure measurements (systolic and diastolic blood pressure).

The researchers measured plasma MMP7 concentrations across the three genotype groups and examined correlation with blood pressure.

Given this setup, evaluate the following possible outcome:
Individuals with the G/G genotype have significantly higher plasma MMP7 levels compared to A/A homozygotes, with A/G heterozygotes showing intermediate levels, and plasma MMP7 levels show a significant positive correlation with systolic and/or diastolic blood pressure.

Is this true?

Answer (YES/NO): NO